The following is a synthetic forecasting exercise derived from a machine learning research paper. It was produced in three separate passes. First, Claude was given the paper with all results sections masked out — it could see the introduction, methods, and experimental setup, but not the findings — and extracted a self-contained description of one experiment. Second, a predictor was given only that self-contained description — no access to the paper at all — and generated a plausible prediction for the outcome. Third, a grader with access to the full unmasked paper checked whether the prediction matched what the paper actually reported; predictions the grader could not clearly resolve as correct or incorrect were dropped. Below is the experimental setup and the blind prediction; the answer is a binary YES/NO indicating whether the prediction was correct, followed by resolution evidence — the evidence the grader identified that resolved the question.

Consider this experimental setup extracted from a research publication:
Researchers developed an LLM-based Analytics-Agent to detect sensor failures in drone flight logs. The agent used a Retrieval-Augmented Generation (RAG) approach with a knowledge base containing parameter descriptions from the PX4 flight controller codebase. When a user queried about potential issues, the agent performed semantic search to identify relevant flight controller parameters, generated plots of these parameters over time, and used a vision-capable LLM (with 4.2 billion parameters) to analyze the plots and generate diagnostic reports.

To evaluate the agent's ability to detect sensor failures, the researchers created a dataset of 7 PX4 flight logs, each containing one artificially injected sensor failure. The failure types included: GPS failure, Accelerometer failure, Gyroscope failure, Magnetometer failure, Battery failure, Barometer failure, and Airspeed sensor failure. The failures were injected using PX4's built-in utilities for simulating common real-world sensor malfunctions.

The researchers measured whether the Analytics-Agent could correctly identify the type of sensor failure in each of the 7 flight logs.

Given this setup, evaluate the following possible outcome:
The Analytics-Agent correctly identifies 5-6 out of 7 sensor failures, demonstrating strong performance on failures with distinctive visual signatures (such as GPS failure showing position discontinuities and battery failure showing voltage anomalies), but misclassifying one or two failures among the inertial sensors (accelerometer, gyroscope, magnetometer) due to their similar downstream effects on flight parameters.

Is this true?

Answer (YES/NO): NO